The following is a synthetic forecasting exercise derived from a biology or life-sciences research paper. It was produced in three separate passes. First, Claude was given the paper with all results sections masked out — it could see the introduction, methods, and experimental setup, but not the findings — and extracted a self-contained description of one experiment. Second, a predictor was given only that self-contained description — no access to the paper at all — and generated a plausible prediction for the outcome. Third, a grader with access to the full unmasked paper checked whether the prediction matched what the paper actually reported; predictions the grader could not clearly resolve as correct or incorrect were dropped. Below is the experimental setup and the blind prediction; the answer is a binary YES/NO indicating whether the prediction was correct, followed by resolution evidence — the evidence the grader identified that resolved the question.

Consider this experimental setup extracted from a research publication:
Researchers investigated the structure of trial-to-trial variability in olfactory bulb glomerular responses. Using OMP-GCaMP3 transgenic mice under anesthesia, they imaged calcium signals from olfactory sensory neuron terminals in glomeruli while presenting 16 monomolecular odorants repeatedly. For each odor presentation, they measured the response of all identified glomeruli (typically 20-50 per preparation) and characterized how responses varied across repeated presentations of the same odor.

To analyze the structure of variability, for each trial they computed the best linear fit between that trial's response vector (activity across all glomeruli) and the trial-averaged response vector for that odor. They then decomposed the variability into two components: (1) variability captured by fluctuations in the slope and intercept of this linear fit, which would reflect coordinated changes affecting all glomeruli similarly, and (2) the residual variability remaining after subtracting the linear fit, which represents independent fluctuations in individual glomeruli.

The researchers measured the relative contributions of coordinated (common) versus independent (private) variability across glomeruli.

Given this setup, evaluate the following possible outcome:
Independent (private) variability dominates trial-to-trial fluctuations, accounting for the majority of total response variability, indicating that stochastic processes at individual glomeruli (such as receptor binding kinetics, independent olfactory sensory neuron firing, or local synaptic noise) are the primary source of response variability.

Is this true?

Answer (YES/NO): NO